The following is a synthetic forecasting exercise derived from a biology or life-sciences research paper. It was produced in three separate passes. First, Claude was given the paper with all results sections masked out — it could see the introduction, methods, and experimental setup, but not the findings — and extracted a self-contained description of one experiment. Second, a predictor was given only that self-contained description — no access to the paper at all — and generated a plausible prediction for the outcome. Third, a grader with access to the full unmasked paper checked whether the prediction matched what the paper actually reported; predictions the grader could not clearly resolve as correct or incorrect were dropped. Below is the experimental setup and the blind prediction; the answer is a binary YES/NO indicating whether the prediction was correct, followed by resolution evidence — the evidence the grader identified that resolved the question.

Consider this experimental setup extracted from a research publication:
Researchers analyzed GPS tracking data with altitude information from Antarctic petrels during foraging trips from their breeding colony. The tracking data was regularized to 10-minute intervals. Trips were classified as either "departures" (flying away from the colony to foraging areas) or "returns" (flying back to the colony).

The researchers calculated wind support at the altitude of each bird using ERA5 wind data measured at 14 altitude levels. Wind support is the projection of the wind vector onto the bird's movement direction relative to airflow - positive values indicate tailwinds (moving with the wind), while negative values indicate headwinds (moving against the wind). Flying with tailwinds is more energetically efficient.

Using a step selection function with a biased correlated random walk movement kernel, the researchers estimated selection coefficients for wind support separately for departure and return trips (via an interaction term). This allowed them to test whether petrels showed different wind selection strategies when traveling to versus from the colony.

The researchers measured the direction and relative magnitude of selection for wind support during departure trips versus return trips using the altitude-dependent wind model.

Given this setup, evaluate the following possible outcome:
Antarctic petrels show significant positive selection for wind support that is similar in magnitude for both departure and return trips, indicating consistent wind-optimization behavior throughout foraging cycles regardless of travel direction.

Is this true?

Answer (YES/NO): NO